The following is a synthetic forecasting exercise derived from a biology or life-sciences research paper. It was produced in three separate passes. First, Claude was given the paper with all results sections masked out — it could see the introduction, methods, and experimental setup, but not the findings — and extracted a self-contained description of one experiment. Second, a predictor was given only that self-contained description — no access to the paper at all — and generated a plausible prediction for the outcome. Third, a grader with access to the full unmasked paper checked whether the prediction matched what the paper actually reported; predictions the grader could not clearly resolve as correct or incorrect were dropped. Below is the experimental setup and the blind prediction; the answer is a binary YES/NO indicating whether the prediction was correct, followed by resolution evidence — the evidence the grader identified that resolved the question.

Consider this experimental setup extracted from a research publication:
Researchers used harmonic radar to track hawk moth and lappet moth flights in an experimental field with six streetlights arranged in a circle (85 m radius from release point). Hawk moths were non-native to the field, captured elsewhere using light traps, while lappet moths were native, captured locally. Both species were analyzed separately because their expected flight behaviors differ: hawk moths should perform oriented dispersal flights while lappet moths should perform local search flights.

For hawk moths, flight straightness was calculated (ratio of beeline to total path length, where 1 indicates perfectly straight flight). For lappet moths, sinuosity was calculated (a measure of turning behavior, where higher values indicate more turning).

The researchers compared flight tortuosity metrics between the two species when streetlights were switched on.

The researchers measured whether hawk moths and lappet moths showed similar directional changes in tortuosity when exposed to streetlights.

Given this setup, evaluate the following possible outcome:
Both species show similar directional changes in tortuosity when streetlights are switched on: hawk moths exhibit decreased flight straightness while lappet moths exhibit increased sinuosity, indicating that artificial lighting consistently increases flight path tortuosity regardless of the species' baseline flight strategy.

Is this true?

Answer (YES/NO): YES